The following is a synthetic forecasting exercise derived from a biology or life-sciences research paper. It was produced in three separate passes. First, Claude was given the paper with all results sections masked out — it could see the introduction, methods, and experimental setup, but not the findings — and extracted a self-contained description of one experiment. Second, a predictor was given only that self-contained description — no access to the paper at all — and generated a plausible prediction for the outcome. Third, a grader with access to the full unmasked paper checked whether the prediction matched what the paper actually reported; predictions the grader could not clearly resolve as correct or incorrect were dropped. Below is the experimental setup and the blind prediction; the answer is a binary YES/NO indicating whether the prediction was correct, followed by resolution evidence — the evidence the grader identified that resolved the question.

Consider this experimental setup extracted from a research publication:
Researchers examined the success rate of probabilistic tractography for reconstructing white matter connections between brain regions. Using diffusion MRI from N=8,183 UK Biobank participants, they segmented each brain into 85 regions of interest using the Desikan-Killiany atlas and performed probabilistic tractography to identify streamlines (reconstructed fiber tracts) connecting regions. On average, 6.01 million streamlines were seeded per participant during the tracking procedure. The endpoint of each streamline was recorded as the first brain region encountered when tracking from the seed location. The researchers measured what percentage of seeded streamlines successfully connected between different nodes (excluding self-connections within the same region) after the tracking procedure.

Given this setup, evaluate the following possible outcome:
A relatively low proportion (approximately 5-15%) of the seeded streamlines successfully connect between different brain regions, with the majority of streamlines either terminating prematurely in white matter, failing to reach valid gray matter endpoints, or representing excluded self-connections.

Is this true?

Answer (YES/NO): NO